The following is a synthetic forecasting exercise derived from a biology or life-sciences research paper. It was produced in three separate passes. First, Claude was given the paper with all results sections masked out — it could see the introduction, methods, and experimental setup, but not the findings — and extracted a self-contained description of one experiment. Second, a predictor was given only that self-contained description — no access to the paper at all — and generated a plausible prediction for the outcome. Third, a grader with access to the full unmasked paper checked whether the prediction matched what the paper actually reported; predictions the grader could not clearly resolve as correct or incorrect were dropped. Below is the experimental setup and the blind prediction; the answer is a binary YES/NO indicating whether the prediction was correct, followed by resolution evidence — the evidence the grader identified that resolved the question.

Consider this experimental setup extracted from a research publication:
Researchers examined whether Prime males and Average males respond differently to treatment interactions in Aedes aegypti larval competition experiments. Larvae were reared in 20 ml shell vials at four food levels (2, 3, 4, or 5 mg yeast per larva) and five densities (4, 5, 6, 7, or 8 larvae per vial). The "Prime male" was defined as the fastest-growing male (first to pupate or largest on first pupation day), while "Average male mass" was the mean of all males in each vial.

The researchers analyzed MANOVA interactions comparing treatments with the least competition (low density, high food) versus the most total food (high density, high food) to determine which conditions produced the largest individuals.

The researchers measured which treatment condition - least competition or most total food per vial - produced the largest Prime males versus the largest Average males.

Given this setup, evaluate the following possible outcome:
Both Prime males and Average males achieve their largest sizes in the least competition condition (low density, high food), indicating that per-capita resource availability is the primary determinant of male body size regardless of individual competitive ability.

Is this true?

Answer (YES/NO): NO